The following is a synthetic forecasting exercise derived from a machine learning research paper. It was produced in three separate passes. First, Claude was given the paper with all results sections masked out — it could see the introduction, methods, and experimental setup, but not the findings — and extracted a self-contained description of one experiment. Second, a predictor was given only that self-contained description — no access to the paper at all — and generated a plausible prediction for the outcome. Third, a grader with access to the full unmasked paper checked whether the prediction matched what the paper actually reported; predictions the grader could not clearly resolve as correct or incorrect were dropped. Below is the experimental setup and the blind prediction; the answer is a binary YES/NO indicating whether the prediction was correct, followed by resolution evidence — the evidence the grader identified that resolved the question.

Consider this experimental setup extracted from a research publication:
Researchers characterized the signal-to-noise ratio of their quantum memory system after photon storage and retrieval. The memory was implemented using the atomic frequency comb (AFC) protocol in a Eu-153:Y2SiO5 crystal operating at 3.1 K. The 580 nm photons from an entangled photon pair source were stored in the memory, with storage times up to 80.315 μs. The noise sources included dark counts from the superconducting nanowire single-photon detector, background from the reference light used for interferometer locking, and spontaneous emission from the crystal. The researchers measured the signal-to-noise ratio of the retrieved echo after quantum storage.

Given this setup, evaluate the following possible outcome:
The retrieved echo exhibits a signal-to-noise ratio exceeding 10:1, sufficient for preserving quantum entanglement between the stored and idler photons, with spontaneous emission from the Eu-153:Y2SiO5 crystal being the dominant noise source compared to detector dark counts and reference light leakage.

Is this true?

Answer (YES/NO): NO